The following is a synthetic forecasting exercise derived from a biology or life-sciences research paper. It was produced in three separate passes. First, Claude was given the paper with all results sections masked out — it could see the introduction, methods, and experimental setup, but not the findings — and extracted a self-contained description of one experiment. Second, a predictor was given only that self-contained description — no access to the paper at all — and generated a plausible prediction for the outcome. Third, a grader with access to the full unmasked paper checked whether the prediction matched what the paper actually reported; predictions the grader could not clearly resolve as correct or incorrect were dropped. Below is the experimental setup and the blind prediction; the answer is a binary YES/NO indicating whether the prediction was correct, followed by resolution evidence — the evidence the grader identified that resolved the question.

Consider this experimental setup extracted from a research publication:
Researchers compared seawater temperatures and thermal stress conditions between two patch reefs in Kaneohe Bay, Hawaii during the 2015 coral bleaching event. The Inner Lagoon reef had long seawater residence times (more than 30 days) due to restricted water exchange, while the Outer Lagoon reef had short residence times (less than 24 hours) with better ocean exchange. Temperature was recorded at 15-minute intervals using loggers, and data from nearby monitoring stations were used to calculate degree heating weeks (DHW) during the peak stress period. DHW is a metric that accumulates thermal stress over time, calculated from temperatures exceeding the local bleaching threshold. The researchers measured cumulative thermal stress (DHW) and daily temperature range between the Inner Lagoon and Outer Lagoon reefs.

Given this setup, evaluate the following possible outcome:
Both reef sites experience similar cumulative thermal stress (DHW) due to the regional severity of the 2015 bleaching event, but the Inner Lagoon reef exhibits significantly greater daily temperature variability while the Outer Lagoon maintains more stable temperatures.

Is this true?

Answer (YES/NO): NO